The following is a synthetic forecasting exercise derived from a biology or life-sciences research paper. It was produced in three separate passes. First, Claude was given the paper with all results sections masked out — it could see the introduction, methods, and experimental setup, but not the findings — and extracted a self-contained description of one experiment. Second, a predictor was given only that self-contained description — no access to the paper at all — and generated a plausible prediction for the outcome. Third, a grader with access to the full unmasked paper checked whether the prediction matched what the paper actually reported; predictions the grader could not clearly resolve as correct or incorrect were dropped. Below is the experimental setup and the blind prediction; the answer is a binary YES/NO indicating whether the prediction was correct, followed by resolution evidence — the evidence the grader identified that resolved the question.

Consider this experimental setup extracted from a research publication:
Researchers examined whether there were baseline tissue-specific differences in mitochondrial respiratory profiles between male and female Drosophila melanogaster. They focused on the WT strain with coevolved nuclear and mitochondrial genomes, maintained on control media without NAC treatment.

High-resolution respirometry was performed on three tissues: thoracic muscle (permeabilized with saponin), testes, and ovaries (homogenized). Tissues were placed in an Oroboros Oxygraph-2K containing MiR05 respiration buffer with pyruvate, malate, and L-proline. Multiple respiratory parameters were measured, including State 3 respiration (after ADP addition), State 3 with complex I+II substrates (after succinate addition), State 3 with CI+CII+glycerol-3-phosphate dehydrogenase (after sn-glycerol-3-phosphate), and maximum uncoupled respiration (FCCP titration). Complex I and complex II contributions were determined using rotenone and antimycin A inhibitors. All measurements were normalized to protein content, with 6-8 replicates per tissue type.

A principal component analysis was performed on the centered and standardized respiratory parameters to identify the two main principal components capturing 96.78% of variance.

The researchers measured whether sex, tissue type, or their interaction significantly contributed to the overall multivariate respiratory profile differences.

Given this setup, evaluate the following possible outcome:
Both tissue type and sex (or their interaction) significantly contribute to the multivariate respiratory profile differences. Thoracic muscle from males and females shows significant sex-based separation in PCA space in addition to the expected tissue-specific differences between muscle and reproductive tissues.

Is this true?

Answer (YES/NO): NO